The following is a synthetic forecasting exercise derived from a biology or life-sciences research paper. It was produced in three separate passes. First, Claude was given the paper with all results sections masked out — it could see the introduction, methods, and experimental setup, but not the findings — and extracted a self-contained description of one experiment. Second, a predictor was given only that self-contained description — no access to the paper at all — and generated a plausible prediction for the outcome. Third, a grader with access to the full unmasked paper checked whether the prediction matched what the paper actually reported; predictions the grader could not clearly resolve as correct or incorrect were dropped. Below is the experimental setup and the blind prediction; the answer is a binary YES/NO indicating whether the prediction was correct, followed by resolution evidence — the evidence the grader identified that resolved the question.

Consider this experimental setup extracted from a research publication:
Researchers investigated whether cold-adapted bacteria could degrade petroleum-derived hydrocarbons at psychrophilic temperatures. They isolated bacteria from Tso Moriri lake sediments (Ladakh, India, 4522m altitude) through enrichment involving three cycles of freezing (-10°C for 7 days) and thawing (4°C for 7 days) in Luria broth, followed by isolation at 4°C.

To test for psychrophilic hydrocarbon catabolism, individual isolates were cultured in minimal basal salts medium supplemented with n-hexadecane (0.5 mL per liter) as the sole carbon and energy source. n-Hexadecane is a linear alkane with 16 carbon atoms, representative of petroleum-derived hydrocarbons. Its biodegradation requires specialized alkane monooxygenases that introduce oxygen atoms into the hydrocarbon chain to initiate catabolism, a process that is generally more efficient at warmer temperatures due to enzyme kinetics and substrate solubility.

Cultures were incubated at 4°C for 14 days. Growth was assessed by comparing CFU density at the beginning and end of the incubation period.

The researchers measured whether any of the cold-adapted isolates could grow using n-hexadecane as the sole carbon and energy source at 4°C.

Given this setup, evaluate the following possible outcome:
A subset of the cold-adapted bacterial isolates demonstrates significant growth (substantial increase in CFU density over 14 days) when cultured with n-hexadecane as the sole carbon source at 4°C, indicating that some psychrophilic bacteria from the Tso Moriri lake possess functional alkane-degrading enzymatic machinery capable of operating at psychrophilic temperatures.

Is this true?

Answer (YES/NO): YES